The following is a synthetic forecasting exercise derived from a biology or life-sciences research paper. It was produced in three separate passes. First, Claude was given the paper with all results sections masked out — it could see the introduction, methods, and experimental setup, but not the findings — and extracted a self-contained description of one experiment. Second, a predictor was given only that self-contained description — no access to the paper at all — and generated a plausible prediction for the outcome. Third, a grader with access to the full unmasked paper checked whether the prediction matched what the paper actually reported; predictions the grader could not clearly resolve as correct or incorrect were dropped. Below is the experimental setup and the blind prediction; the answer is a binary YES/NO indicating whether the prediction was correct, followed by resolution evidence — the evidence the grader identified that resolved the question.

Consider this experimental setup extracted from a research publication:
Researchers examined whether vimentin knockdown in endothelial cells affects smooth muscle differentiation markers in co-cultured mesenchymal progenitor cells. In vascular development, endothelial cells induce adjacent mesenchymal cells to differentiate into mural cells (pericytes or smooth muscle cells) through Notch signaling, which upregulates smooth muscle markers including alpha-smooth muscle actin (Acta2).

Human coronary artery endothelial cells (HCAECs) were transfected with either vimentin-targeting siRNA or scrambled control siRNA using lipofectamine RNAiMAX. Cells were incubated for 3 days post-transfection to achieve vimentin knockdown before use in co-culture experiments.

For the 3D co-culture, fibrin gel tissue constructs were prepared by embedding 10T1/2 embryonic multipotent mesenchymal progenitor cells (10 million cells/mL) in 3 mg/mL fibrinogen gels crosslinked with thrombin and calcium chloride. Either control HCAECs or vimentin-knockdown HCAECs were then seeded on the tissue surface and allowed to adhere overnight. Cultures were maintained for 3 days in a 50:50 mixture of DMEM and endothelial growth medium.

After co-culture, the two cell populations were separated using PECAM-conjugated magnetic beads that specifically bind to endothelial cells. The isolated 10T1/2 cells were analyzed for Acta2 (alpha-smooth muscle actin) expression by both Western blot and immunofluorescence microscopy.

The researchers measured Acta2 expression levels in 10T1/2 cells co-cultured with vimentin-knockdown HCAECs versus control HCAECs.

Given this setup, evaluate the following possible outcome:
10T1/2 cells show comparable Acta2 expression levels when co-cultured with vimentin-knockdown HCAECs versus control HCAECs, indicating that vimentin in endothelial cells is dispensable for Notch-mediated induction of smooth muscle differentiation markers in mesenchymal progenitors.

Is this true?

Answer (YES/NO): YES